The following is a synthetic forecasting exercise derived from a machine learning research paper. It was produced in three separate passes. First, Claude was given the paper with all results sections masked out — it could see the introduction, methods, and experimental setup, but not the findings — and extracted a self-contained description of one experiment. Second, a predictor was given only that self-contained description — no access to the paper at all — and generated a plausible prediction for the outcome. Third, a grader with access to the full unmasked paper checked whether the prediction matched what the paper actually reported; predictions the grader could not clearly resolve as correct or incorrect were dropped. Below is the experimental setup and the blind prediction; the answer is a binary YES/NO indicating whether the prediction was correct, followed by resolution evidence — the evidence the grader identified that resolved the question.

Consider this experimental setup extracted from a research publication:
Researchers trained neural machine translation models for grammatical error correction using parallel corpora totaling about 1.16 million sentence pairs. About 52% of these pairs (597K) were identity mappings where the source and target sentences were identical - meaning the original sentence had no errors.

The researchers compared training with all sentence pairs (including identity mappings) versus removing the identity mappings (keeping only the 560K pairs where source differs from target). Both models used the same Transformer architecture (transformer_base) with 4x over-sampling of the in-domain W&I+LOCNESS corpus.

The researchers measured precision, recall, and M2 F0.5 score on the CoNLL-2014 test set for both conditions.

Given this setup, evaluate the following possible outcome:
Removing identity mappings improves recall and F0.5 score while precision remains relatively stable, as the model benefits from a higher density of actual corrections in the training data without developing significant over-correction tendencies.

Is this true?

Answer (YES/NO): NO